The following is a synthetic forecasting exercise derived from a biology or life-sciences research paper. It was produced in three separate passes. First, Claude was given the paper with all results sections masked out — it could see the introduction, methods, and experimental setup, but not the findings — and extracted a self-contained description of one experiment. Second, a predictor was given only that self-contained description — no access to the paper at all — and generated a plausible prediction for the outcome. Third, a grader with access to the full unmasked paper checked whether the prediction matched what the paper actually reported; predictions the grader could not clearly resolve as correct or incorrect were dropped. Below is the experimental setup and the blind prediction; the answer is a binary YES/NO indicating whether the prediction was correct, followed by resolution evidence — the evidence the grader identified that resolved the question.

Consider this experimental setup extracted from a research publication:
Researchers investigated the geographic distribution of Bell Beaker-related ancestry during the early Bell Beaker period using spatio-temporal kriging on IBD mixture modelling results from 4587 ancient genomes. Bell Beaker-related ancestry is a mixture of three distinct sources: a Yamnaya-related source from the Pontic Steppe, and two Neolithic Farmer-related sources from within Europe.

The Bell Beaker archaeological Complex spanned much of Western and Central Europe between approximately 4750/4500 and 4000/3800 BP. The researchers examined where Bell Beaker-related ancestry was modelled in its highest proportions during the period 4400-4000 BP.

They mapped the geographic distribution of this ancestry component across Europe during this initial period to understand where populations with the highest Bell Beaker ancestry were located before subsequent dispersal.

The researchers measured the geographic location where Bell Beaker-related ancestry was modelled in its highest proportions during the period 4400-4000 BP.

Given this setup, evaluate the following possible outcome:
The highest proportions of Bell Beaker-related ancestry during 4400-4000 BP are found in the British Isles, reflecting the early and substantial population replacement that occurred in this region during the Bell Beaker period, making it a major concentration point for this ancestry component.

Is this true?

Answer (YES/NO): NO